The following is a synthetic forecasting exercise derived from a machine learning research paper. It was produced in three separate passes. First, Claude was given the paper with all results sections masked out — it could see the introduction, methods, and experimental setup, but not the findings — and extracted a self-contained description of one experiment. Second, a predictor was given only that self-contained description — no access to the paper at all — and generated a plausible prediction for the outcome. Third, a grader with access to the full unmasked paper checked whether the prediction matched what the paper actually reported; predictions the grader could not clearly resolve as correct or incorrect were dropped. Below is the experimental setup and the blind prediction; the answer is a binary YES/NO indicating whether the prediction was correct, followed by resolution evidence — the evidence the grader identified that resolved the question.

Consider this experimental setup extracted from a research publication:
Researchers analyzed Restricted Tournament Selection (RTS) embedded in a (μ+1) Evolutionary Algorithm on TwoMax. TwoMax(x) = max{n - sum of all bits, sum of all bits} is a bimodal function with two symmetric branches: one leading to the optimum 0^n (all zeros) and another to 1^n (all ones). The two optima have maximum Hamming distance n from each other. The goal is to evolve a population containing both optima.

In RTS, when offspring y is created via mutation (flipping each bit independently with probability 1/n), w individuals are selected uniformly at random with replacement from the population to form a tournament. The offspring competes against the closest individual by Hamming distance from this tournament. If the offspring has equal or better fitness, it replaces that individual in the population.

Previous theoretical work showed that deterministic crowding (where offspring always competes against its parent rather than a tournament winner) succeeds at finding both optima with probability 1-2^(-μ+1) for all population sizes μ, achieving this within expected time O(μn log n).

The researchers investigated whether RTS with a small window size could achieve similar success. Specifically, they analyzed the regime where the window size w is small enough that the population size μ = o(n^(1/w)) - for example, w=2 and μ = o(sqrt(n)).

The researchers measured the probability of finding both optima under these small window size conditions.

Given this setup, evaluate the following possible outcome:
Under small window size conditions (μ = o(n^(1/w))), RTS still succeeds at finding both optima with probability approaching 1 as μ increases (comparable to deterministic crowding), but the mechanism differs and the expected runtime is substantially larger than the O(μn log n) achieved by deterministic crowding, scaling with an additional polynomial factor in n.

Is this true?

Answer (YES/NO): NO